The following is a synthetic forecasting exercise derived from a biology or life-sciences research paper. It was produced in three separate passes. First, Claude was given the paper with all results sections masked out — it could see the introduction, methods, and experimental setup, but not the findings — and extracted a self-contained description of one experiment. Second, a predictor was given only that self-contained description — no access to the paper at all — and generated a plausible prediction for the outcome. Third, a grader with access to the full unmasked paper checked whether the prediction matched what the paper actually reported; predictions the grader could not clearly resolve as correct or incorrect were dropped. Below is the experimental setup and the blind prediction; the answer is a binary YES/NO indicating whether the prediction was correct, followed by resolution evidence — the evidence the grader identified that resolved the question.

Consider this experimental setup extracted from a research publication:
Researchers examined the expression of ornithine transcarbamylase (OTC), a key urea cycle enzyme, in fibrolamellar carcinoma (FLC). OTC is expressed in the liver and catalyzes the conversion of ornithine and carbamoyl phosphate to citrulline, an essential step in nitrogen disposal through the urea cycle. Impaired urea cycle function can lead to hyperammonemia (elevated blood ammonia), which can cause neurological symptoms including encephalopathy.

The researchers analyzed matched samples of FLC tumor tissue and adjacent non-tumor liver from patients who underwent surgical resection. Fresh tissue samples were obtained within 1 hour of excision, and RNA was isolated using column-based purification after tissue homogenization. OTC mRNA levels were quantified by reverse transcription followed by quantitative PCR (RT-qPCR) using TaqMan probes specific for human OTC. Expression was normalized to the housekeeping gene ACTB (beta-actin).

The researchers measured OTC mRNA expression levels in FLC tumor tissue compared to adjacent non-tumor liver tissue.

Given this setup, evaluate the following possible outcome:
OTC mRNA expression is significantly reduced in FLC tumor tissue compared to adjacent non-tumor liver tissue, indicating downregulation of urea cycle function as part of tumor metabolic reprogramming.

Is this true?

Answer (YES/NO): YES